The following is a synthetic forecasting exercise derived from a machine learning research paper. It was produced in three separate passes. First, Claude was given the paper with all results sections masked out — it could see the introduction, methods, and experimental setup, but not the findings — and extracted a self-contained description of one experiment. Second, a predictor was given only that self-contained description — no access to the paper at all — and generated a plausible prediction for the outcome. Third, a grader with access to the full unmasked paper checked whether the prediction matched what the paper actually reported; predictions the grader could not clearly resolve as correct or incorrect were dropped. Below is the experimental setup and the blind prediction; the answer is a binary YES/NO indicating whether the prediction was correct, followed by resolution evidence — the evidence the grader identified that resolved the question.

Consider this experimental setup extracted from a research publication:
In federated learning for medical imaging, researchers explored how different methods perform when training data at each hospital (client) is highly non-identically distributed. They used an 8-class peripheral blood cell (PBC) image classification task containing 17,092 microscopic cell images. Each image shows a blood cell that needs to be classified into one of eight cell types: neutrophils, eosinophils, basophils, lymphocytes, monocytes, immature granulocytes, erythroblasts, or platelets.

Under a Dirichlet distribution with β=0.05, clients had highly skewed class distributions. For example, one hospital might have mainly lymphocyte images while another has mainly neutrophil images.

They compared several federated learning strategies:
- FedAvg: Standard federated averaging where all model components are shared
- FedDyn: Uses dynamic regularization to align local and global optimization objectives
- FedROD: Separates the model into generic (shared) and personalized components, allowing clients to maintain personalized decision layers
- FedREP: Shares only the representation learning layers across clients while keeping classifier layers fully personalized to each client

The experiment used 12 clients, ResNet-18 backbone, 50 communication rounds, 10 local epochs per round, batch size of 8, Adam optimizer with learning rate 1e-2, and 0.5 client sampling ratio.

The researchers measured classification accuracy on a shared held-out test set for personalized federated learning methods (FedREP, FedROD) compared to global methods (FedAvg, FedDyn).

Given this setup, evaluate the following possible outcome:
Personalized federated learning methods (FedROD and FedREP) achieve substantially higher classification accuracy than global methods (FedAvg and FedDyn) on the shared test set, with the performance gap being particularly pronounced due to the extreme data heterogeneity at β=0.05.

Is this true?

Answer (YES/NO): NO